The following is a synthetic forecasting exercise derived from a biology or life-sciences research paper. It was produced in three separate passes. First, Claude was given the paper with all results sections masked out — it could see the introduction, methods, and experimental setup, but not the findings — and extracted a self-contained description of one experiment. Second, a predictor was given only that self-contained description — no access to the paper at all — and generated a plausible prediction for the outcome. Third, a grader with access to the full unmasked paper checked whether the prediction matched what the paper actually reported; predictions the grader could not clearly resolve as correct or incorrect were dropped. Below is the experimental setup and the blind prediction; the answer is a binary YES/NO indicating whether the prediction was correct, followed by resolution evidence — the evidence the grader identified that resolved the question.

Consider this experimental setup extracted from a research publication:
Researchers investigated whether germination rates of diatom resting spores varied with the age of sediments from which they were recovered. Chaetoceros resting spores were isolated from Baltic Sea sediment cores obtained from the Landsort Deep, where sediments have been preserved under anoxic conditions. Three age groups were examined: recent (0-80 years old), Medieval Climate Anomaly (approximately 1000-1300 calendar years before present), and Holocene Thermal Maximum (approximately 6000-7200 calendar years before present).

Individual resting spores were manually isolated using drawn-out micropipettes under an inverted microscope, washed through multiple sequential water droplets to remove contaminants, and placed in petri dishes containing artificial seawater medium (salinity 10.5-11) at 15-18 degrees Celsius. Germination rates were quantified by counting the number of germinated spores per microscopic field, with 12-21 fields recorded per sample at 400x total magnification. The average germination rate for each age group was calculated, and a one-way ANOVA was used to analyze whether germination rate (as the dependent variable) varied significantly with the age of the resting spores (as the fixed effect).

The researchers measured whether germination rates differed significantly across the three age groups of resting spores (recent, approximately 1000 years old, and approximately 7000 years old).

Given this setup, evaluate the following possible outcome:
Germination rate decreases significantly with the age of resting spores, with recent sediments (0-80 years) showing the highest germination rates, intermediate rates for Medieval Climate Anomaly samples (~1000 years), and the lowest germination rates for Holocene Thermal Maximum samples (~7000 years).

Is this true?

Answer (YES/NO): YES